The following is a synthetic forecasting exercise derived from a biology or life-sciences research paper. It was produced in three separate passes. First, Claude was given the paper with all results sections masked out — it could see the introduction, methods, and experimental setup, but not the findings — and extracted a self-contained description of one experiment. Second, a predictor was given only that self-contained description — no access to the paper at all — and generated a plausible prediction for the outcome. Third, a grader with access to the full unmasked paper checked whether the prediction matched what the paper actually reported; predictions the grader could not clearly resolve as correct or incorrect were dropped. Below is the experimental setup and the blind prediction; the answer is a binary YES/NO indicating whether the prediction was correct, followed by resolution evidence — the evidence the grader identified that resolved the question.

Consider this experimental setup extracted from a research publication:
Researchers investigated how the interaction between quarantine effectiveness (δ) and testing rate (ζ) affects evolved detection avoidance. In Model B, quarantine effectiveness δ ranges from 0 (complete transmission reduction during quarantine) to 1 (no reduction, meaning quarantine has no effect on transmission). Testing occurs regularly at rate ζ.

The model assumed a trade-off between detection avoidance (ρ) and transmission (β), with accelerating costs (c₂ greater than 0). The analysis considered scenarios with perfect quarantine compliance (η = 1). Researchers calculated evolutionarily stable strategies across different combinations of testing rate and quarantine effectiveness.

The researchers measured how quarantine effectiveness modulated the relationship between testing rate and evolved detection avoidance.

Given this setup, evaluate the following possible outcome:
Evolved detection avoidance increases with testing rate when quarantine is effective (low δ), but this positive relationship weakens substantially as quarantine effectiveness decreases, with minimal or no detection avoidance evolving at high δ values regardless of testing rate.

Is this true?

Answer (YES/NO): NO